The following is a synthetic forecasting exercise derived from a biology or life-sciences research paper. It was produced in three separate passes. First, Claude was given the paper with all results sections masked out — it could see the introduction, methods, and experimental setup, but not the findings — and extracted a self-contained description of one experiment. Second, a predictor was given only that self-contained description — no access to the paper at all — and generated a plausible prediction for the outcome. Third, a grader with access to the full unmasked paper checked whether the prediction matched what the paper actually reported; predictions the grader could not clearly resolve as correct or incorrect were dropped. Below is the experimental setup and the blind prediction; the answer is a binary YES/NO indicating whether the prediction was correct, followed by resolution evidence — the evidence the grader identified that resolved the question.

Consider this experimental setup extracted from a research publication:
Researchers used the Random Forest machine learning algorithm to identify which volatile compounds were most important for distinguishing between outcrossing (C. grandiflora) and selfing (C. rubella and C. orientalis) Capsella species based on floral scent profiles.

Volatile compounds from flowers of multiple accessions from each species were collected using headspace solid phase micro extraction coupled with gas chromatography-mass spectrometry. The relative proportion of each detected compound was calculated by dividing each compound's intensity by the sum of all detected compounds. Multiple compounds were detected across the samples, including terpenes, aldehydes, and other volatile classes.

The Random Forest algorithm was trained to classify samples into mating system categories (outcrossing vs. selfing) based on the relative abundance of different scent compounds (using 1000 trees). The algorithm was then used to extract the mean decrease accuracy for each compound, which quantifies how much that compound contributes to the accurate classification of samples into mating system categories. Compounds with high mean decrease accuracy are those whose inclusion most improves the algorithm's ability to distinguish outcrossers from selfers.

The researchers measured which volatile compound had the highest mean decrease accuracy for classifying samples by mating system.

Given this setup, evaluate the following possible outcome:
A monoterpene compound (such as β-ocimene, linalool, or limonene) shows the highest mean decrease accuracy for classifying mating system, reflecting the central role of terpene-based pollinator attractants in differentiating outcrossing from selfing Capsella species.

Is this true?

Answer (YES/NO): YES